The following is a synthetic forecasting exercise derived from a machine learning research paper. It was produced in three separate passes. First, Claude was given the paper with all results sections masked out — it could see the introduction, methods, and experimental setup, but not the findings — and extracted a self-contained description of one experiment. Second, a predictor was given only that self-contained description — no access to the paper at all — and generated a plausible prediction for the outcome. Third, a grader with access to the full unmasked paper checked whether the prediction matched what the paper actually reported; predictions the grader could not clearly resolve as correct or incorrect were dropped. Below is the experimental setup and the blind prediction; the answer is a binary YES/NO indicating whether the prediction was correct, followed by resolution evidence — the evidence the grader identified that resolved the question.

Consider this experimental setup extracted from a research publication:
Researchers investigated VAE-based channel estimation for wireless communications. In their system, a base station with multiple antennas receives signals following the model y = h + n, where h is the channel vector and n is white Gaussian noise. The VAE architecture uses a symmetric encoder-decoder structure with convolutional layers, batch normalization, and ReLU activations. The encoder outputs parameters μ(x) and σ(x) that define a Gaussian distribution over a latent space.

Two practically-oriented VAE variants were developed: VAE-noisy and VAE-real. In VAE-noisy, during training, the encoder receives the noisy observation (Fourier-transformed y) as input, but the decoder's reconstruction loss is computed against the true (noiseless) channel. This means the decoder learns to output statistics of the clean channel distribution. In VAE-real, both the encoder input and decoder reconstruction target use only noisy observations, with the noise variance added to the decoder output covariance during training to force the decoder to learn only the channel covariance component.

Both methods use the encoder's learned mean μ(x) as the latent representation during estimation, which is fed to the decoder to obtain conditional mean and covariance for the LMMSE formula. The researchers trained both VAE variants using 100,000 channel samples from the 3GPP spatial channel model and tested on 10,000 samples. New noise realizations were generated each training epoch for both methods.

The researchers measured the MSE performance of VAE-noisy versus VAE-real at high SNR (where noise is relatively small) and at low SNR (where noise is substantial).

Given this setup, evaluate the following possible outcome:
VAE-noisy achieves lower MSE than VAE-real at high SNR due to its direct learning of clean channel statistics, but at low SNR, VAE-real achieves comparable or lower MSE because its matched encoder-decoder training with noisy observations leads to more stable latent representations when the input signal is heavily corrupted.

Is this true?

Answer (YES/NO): NO